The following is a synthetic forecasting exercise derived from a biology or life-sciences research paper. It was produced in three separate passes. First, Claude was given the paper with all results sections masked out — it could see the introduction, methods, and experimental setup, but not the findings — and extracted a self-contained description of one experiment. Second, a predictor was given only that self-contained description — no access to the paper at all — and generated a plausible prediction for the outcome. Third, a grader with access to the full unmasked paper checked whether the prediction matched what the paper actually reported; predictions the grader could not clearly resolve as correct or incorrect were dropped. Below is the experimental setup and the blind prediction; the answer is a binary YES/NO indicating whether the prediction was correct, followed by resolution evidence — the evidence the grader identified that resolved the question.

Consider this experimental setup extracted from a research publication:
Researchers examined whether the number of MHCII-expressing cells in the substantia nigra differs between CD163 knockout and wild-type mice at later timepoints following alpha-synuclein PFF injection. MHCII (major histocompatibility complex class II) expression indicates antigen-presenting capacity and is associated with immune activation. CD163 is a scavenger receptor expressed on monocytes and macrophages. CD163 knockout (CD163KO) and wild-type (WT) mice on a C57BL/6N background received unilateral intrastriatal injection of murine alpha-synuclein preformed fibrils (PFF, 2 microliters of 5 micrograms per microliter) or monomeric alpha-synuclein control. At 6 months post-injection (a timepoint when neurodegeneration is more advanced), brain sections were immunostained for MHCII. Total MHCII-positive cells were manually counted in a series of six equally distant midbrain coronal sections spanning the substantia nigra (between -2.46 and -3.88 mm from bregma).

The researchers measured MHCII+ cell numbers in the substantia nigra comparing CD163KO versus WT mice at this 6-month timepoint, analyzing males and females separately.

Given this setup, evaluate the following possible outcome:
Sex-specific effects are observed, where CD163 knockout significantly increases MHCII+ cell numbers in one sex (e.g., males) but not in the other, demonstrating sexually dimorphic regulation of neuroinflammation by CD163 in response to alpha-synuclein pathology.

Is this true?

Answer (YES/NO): NO